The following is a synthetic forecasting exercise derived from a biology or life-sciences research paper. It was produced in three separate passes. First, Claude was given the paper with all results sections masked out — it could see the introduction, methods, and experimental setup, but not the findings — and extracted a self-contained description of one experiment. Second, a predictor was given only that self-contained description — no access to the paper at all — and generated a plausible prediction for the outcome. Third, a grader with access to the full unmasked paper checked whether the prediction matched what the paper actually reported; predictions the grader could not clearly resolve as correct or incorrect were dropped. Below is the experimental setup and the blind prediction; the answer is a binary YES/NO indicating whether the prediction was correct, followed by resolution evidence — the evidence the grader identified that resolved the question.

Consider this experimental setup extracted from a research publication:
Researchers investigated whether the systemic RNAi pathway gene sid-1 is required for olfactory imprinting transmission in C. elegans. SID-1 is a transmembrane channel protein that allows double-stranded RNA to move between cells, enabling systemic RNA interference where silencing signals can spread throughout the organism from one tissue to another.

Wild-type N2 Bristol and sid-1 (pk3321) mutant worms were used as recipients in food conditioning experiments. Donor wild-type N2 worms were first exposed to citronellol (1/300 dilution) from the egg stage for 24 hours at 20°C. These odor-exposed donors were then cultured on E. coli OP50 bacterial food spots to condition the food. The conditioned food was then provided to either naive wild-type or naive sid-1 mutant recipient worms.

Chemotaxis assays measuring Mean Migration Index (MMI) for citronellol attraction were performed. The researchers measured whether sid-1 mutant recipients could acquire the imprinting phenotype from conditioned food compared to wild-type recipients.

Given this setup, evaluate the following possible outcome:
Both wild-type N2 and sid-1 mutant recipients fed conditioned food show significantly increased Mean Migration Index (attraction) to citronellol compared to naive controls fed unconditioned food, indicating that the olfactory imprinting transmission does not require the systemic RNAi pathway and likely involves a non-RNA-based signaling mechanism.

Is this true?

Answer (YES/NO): NO